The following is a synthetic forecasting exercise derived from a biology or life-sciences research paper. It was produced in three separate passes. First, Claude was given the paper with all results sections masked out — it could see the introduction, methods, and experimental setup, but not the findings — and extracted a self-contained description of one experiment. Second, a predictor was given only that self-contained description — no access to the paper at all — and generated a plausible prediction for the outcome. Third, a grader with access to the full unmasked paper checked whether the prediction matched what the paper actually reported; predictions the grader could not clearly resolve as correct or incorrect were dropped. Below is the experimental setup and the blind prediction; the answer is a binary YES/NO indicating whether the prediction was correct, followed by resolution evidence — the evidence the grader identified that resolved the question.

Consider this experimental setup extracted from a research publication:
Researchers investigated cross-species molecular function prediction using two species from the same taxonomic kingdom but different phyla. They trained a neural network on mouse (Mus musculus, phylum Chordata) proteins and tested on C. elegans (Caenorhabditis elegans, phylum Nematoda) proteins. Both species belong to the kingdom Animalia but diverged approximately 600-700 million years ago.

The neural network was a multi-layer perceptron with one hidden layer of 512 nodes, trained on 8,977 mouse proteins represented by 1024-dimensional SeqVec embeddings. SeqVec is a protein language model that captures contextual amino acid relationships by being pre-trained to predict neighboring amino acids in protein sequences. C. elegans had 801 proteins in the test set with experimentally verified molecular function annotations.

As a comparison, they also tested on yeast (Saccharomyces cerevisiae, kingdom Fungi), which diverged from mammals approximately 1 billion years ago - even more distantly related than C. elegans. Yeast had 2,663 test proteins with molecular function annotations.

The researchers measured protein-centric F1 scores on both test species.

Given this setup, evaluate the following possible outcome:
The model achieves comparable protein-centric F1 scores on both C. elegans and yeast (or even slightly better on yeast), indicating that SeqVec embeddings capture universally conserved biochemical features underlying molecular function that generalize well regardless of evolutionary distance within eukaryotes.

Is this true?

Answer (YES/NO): NO